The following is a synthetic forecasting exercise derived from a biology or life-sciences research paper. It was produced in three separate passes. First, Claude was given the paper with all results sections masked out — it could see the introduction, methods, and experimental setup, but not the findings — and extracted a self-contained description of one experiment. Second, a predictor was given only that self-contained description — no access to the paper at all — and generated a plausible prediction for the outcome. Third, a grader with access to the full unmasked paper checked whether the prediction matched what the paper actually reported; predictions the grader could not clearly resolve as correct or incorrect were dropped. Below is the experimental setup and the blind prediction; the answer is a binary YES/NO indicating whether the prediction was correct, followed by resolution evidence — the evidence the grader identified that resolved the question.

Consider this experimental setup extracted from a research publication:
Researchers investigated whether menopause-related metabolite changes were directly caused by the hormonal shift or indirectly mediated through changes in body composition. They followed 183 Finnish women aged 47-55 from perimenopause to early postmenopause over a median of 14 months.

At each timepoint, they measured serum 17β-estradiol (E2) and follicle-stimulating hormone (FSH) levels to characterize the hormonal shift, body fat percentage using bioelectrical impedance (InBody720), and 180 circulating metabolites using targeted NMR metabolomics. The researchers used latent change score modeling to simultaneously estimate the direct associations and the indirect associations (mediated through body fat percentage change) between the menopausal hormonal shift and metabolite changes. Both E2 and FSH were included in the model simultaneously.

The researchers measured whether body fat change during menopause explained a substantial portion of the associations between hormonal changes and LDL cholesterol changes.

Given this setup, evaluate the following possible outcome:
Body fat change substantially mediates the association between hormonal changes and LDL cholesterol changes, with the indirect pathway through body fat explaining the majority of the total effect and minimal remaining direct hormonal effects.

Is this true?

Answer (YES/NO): NO